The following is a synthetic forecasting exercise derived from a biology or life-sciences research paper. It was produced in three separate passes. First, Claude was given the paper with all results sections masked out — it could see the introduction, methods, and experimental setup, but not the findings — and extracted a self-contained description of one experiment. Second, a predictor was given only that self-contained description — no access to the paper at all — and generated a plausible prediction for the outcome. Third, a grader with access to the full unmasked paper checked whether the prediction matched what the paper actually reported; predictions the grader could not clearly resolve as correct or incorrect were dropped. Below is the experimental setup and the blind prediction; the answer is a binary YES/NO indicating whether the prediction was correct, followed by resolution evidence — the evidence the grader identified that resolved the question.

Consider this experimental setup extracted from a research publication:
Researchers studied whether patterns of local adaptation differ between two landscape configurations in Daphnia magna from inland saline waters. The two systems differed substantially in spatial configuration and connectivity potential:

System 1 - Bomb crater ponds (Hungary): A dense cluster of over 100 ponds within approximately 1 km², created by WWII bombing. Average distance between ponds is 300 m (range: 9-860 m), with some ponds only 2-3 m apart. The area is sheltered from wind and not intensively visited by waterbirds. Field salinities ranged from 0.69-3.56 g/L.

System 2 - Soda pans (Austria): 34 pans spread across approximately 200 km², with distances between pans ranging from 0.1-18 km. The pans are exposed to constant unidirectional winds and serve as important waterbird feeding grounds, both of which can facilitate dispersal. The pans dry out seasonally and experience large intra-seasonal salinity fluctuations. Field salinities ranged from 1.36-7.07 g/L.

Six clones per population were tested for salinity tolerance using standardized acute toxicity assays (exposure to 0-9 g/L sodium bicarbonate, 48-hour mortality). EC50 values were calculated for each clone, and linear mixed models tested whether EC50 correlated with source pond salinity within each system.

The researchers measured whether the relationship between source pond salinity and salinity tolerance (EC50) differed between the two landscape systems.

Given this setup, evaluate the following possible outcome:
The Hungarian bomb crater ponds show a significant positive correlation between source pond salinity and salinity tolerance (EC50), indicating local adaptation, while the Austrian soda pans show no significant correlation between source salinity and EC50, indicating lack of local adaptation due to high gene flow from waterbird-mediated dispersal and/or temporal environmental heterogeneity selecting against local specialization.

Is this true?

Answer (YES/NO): YES